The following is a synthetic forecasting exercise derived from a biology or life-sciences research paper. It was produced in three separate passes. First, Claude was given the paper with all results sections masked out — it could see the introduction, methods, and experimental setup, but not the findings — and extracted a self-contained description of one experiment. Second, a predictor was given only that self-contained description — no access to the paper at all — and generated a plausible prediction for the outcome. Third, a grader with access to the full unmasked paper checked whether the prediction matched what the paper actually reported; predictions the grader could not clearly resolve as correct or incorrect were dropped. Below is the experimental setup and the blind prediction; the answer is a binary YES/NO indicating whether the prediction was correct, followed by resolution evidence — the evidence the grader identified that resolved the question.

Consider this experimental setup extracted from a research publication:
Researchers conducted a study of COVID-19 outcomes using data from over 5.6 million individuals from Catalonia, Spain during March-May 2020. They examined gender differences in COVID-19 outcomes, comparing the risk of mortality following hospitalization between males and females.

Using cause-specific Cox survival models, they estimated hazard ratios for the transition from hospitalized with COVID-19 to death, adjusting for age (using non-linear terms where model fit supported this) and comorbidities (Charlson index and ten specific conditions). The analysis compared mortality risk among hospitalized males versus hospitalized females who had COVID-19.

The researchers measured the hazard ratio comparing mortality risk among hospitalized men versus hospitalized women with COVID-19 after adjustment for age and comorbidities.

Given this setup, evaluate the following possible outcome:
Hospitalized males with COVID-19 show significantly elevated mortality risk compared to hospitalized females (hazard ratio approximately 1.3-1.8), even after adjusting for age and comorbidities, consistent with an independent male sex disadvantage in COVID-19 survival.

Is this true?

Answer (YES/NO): YES